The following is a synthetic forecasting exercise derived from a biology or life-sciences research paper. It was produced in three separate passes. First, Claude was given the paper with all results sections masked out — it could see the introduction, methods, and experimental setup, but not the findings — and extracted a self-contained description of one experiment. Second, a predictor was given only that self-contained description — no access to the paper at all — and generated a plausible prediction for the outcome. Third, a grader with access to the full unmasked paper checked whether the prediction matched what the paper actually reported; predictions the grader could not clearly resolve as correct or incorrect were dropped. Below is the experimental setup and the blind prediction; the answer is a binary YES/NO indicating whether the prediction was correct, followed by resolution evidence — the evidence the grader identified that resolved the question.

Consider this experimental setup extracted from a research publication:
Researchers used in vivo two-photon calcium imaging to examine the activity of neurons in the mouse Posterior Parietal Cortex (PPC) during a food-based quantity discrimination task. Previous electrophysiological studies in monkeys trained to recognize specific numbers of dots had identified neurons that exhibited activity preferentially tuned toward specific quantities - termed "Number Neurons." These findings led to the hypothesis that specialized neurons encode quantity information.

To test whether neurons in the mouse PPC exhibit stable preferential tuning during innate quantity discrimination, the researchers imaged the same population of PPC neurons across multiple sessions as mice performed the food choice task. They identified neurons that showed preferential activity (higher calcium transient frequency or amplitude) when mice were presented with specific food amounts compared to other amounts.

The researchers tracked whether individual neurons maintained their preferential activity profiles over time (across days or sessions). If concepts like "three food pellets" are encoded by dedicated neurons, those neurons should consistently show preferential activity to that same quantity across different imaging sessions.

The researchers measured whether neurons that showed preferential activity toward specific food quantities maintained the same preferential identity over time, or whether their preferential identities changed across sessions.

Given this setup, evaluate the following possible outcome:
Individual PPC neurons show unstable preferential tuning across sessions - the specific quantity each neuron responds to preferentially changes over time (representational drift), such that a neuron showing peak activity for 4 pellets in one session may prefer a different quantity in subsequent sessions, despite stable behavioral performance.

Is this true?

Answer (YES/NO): YES